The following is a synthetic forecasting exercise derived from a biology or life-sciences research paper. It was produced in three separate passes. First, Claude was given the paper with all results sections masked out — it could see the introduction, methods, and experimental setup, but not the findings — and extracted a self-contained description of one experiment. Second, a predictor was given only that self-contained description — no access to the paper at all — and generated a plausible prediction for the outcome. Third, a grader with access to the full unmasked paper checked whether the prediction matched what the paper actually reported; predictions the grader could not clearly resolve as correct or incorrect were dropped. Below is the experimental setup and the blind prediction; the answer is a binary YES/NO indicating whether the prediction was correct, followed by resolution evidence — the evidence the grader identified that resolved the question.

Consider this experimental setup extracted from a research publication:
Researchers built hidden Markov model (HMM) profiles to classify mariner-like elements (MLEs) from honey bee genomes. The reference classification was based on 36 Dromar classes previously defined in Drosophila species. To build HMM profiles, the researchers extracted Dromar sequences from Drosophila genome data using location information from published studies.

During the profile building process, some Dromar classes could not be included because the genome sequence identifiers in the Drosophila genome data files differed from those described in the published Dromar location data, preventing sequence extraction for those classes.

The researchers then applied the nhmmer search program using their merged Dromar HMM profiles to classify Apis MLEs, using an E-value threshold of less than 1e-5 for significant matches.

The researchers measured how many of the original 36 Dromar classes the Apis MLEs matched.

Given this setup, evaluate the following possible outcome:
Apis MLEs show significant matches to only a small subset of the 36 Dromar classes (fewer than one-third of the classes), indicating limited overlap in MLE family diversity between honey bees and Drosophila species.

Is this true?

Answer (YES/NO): YES